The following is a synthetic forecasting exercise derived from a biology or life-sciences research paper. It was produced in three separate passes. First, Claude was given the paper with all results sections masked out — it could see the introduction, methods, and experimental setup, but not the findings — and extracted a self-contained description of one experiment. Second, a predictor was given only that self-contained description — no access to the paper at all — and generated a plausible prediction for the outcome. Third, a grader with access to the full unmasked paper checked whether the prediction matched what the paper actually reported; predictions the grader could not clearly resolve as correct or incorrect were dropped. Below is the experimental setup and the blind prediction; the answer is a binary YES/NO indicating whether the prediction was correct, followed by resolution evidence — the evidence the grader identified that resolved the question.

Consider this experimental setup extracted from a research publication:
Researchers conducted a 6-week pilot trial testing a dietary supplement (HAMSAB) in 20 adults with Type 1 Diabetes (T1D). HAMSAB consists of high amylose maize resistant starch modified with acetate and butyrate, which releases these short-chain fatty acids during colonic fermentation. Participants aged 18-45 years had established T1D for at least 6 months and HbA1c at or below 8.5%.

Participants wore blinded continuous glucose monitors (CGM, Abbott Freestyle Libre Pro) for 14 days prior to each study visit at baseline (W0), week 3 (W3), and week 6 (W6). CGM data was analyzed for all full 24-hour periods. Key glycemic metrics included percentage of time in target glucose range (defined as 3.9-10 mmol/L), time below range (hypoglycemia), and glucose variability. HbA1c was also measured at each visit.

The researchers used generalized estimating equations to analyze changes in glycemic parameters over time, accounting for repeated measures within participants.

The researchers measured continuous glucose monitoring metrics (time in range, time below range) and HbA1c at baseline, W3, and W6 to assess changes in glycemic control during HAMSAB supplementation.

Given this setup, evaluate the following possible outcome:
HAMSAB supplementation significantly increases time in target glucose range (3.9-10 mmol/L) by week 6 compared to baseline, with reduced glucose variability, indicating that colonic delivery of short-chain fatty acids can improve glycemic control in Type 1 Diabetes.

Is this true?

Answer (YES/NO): NO